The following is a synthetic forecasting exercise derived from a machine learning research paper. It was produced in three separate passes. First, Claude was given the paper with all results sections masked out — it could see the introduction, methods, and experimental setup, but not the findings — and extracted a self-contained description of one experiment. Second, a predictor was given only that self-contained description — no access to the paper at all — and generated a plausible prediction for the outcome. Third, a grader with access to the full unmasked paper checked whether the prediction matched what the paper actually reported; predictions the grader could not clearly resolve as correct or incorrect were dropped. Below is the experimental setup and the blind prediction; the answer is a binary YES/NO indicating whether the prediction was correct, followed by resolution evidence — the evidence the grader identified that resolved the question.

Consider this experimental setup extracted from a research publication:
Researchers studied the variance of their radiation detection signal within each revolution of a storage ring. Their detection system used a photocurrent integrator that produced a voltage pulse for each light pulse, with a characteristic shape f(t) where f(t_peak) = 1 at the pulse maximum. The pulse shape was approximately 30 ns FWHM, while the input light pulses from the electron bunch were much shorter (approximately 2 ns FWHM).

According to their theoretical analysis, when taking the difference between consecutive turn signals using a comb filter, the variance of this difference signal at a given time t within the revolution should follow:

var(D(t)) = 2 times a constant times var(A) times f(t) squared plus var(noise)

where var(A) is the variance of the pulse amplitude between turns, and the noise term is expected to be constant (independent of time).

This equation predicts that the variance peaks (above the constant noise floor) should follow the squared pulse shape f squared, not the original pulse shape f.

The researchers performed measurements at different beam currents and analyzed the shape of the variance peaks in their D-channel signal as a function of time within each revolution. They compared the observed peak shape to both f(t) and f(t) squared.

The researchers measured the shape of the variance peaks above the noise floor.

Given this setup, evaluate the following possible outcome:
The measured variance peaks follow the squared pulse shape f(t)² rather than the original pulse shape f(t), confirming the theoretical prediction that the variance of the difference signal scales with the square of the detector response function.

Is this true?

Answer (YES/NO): YES